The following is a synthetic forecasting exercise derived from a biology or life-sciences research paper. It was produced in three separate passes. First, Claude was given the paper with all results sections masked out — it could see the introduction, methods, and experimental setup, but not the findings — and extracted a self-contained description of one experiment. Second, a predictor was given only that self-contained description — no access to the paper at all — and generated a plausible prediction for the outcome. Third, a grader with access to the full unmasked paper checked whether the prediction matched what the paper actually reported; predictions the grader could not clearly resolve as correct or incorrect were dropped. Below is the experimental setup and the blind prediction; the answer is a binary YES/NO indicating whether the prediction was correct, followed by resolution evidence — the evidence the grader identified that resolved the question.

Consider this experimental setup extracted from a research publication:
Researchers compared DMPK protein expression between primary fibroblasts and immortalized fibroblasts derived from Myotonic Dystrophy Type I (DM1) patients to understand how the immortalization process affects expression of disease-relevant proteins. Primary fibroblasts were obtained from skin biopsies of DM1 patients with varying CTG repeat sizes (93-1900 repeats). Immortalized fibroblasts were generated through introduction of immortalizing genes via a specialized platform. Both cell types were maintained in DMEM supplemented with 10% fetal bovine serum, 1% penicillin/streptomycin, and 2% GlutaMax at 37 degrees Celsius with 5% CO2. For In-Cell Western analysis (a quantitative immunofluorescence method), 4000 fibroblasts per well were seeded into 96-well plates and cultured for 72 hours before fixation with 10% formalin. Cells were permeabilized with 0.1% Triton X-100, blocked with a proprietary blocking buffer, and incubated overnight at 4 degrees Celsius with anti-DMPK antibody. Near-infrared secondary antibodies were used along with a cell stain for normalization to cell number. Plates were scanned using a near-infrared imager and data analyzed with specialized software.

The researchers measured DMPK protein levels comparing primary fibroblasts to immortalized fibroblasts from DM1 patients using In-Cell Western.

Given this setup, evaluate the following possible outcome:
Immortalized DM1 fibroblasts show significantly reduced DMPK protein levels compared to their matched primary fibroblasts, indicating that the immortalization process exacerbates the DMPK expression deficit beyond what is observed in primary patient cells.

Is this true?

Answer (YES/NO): NO